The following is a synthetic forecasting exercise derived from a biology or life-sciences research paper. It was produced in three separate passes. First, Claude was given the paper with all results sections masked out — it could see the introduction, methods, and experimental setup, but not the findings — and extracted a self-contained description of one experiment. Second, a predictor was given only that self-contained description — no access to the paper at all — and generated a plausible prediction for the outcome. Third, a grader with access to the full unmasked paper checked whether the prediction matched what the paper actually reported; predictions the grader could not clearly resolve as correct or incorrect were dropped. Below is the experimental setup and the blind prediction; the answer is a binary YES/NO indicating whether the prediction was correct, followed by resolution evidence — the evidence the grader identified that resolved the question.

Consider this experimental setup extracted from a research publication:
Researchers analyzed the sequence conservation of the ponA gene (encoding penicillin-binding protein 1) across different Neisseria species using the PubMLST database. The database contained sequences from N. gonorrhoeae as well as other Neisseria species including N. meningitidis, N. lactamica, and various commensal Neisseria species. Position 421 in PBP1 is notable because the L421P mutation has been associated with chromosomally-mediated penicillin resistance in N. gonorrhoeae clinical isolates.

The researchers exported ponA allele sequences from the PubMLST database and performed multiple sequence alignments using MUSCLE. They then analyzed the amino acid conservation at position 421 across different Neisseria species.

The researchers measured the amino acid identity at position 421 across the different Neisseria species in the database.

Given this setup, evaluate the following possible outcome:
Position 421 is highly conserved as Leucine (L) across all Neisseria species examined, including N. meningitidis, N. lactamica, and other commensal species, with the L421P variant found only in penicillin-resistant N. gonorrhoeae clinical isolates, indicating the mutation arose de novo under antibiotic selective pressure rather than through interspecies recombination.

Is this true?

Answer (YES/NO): YES